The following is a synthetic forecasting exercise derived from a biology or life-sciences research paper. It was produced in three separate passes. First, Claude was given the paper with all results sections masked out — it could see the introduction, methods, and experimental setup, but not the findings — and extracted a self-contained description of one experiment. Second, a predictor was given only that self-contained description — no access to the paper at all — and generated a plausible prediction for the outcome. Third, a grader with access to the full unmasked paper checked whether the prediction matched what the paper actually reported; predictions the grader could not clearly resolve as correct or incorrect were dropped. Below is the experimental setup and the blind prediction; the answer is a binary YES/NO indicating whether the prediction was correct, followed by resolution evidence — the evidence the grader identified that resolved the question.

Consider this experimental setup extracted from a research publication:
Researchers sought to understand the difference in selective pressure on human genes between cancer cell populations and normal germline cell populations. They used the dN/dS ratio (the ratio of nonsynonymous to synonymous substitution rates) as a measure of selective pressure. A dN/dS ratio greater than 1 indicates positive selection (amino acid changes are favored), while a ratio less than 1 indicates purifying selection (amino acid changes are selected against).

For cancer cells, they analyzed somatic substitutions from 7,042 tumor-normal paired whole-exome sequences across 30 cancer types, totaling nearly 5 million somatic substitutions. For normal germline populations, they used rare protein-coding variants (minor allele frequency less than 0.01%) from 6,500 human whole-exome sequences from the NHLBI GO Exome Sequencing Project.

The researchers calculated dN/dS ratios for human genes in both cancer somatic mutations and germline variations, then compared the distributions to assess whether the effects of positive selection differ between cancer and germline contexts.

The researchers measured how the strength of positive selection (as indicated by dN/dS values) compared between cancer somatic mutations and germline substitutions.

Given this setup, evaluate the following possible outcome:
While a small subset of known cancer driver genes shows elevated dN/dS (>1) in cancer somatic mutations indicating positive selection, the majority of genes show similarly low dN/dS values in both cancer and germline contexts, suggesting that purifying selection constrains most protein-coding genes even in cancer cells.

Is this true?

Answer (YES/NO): NO